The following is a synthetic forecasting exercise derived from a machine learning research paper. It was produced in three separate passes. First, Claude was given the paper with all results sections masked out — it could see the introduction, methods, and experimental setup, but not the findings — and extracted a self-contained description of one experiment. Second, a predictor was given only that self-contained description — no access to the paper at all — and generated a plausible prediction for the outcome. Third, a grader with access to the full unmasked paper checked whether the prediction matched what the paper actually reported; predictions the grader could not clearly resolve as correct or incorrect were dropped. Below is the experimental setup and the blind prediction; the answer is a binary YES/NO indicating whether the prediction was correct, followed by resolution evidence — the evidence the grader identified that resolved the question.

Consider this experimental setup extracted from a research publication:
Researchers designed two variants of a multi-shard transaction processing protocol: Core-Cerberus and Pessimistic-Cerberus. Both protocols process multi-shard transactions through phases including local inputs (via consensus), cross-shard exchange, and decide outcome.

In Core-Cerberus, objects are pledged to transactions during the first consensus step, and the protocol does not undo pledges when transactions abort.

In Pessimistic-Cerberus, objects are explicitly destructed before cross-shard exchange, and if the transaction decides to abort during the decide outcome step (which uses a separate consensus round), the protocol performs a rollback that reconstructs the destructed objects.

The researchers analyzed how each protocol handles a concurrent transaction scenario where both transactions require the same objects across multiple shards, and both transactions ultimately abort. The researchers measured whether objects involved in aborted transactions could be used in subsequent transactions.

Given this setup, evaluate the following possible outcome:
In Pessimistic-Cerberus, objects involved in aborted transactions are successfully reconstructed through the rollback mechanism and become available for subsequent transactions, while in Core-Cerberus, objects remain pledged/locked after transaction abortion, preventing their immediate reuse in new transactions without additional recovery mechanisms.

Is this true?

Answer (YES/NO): YES